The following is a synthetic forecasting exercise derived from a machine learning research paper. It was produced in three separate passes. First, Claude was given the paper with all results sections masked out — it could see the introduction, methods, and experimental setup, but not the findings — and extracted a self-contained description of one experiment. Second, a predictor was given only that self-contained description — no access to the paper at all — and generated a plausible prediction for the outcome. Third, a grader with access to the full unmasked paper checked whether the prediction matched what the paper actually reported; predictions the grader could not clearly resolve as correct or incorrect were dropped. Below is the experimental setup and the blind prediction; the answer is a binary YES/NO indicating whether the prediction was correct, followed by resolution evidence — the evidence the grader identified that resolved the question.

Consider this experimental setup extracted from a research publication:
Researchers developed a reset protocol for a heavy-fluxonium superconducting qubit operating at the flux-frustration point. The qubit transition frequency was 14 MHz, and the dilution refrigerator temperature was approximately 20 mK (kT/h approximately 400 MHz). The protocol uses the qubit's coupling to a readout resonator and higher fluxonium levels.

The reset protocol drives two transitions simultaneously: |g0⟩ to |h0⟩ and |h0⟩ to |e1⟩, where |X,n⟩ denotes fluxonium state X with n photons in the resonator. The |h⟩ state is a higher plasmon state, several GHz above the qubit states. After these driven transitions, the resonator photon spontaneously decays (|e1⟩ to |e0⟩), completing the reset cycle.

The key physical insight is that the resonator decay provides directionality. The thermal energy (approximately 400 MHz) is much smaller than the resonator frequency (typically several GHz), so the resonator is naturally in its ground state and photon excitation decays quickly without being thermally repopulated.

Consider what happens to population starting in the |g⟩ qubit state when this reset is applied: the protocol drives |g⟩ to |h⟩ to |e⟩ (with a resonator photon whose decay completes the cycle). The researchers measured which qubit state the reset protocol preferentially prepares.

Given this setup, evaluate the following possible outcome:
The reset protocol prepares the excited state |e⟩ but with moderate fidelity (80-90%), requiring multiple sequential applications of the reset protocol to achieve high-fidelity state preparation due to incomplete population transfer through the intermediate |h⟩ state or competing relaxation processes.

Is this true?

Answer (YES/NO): NO